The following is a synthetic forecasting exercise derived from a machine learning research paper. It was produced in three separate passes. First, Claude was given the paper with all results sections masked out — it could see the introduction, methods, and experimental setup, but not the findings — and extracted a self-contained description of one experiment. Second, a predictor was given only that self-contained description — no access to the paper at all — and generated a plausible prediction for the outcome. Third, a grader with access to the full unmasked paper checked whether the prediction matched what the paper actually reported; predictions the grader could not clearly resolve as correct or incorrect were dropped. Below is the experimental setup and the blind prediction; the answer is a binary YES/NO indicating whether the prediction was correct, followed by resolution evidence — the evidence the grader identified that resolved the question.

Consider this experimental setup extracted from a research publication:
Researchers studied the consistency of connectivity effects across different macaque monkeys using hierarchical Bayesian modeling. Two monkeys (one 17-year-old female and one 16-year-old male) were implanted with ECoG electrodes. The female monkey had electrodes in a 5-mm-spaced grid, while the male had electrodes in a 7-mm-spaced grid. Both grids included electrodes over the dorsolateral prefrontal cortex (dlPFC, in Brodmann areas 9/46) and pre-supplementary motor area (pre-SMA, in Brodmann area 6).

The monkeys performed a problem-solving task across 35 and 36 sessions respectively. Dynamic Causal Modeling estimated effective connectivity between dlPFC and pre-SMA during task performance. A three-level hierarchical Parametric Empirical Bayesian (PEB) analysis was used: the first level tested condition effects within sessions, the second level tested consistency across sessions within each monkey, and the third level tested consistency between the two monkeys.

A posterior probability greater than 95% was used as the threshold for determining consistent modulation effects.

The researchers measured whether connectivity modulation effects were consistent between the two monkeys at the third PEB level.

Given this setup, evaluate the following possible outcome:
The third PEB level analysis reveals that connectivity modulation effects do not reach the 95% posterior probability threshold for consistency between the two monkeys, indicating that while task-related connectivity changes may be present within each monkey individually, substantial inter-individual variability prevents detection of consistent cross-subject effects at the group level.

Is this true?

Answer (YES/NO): NO